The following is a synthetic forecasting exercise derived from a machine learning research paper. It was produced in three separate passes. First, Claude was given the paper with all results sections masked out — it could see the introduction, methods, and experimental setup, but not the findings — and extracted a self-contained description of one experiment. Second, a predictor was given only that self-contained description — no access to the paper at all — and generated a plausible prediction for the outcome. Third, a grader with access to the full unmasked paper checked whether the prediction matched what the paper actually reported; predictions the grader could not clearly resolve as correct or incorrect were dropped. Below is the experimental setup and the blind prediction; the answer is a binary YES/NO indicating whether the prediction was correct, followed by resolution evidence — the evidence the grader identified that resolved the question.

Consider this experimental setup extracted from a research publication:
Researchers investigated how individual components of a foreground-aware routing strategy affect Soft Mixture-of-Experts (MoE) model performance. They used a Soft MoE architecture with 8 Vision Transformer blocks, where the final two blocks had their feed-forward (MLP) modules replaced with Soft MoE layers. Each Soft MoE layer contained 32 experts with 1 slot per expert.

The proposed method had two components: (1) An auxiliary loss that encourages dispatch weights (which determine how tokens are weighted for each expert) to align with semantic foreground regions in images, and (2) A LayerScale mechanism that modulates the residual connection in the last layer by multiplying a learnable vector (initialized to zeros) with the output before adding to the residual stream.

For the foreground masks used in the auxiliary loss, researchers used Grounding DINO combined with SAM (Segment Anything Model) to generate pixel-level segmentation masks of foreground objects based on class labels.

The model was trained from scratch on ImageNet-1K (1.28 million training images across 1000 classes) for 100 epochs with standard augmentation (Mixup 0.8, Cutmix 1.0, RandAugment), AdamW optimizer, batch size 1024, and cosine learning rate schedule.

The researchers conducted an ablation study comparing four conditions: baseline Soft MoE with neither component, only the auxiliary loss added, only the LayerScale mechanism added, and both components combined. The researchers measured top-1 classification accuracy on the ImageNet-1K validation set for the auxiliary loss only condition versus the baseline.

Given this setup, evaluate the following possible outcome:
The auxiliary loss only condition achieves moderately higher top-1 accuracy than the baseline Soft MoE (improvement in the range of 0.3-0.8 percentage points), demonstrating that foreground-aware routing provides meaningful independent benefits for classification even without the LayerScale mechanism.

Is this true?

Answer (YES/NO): NO